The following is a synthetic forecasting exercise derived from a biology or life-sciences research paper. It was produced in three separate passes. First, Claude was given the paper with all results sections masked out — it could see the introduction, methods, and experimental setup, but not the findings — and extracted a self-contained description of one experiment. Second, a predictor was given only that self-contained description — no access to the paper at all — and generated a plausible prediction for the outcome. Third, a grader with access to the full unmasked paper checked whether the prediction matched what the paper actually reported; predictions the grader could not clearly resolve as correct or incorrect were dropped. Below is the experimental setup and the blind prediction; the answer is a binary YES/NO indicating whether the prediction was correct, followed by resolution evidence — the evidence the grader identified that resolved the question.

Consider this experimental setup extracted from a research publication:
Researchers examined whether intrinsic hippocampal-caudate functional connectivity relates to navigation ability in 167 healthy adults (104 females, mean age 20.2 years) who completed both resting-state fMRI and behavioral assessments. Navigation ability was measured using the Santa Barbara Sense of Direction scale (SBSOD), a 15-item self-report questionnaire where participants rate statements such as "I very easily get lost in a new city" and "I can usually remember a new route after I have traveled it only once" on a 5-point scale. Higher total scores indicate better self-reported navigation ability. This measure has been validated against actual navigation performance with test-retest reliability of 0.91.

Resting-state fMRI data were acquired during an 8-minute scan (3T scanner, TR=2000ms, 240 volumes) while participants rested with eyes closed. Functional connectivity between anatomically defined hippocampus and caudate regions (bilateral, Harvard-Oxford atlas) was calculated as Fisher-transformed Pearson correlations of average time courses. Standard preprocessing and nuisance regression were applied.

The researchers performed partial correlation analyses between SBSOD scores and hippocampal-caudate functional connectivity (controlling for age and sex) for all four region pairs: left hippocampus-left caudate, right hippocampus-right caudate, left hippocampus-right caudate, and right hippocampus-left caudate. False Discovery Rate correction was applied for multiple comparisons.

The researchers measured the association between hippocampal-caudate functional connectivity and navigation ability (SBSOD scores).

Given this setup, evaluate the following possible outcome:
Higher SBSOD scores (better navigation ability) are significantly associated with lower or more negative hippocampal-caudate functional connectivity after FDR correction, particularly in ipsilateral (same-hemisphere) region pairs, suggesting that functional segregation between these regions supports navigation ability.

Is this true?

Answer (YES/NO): NO